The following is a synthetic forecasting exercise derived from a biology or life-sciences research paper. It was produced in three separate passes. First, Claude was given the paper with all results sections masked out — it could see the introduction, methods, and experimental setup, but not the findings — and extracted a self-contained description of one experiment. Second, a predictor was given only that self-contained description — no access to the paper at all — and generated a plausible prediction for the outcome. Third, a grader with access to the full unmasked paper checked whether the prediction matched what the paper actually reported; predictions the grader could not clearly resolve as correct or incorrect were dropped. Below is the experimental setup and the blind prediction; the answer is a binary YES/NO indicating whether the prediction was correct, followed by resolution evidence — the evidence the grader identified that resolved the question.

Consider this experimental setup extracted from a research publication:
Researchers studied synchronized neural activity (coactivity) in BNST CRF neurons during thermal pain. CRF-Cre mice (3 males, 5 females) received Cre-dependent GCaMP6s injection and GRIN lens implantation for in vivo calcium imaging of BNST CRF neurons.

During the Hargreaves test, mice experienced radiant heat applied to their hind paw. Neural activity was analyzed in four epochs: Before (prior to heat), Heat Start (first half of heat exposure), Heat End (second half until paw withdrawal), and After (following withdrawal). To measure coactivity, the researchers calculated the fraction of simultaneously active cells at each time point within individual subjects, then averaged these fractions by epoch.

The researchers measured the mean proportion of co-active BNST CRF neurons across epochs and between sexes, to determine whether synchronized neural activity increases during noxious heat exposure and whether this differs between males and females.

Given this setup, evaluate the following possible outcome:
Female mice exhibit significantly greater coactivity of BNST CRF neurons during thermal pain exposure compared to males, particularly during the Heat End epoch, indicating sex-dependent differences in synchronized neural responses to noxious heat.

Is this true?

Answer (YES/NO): NO